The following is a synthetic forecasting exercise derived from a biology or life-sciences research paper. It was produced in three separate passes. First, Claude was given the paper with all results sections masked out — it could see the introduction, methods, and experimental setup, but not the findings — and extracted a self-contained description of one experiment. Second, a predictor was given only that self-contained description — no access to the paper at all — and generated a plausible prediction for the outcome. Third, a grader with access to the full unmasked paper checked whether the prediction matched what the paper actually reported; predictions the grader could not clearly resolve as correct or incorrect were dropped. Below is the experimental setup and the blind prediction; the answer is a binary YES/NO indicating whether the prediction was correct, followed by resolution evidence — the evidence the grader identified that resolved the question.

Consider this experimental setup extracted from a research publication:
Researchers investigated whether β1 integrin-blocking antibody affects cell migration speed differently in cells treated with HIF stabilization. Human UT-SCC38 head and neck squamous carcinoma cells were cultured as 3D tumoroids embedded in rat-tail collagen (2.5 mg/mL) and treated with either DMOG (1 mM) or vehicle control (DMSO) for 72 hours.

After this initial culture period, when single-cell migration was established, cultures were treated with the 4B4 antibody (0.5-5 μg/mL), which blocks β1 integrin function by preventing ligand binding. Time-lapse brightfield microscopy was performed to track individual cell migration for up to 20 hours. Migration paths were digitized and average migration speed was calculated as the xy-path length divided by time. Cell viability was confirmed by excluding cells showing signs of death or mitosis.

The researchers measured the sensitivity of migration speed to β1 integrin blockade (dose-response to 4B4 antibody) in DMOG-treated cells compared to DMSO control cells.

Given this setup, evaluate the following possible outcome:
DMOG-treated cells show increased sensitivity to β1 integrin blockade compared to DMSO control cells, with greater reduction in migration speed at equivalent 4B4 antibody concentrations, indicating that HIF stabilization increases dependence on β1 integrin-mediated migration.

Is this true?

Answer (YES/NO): NO